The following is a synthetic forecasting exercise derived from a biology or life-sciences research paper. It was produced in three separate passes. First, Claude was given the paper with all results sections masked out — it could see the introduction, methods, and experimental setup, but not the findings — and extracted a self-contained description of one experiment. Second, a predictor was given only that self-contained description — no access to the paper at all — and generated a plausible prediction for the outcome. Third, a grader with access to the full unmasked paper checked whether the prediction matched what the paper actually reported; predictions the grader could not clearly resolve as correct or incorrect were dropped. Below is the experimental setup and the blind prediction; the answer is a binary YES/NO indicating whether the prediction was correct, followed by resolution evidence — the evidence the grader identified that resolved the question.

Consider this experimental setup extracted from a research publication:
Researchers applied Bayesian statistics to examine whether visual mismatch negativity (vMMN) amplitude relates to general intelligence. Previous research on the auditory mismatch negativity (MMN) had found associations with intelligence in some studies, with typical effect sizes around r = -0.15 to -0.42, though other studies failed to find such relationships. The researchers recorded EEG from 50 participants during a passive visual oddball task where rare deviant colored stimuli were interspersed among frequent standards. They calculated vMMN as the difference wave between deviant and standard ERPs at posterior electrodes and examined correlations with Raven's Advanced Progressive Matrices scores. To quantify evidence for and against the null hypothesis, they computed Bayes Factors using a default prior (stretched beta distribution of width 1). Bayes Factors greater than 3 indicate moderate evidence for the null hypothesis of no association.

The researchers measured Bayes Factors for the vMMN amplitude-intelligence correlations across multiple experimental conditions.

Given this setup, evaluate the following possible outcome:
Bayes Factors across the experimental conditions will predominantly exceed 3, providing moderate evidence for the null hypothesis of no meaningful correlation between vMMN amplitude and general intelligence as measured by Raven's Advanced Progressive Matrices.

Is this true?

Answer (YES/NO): YES